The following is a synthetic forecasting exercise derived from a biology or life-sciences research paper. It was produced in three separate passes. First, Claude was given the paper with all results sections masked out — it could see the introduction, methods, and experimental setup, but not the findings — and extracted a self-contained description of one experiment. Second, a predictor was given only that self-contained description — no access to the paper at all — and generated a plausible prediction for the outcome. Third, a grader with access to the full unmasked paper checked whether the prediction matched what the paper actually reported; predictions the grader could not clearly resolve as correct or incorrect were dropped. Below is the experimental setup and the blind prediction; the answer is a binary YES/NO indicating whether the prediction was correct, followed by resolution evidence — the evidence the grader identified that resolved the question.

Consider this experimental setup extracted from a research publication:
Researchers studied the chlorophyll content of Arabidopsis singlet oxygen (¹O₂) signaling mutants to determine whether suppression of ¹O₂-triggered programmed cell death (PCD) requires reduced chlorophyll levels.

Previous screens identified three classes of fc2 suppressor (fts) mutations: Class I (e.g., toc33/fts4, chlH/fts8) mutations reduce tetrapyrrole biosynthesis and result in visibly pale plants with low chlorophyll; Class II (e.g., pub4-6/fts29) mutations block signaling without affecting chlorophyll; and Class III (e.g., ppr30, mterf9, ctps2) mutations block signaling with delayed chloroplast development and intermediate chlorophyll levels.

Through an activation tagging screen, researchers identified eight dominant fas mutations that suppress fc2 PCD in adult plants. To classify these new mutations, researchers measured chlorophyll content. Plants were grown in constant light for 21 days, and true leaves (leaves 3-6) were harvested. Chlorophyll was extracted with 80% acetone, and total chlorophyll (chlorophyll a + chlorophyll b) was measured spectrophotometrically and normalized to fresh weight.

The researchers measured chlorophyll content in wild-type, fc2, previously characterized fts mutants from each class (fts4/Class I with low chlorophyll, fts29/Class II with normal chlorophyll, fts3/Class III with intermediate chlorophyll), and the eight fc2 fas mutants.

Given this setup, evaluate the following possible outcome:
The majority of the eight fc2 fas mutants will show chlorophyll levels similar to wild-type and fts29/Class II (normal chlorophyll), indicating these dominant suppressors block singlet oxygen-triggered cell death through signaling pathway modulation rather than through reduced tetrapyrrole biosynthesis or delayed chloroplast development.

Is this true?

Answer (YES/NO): YES